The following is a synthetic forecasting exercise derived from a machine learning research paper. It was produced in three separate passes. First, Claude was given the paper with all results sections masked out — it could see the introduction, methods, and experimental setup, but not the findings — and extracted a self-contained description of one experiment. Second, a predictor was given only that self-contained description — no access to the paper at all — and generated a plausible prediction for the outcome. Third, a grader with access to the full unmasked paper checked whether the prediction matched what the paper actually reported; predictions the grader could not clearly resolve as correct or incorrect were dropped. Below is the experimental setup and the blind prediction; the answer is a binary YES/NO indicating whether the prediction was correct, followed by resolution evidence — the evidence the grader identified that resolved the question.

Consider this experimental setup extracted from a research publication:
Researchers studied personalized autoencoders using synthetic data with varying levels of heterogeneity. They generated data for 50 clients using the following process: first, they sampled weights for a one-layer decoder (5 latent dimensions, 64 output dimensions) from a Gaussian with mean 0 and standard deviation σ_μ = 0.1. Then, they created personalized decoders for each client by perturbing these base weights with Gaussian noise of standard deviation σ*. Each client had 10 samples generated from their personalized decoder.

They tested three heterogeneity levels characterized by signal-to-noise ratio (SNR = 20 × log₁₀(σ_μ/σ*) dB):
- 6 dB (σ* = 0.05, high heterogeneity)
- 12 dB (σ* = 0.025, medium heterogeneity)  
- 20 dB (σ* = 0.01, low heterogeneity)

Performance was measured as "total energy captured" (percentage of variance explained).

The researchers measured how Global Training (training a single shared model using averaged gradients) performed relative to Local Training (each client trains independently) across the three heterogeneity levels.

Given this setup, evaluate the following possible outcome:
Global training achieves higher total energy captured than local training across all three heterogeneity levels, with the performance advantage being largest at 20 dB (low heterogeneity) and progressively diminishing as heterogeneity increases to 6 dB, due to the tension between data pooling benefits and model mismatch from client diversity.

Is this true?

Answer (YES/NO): NO